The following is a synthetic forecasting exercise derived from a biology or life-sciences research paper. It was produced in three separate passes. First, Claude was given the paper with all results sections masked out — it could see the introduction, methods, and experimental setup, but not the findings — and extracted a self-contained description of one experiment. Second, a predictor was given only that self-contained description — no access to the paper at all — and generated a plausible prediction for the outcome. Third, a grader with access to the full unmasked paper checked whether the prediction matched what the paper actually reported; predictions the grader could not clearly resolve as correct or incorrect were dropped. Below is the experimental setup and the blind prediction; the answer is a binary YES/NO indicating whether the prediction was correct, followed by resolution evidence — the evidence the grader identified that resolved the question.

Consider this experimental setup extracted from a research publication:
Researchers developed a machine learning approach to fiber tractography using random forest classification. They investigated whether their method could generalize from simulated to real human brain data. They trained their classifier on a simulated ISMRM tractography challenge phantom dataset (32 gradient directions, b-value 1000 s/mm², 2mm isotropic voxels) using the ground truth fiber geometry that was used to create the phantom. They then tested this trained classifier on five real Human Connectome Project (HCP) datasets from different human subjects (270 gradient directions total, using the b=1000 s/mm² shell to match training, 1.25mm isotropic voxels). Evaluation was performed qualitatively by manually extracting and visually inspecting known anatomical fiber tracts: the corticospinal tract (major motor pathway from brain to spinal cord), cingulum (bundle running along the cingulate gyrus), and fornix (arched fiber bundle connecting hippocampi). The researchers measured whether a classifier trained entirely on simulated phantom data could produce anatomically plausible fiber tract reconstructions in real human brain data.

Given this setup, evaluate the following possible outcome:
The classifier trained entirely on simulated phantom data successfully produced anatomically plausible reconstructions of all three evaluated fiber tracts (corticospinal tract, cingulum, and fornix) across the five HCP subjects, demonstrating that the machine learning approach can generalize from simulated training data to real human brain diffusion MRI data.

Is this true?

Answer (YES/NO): YES